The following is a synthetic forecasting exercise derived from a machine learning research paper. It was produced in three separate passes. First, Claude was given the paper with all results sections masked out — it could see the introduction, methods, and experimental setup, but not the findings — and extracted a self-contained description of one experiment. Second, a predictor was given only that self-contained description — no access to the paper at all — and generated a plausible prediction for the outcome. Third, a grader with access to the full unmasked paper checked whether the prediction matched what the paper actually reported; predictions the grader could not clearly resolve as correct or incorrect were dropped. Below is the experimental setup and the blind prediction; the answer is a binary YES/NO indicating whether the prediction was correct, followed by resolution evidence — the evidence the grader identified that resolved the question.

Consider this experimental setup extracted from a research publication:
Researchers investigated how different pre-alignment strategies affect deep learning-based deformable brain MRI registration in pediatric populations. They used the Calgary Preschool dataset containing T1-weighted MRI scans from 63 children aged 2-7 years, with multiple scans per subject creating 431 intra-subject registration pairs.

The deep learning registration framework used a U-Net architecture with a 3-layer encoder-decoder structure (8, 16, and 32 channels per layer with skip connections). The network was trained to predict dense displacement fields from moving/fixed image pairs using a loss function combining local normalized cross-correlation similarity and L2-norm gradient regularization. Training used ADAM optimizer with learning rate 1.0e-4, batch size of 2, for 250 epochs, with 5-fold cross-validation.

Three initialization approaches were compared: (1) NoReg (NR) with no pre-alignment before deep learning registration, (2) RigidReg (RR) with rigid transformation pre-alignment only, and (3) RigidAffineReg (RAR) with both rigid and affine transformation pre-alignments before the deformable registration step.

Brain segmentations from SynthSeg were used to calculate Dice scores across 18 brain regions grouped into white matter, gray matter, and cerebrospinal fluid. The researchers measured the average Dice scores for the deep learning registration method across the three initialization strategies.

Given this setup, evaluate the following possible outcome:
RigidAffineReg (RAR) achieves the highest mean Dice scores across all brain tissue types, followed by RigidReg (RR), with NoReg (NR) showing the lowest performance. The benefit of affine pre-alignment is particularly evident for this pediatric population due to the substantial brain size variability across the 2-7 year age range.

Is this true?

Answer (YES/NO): YES